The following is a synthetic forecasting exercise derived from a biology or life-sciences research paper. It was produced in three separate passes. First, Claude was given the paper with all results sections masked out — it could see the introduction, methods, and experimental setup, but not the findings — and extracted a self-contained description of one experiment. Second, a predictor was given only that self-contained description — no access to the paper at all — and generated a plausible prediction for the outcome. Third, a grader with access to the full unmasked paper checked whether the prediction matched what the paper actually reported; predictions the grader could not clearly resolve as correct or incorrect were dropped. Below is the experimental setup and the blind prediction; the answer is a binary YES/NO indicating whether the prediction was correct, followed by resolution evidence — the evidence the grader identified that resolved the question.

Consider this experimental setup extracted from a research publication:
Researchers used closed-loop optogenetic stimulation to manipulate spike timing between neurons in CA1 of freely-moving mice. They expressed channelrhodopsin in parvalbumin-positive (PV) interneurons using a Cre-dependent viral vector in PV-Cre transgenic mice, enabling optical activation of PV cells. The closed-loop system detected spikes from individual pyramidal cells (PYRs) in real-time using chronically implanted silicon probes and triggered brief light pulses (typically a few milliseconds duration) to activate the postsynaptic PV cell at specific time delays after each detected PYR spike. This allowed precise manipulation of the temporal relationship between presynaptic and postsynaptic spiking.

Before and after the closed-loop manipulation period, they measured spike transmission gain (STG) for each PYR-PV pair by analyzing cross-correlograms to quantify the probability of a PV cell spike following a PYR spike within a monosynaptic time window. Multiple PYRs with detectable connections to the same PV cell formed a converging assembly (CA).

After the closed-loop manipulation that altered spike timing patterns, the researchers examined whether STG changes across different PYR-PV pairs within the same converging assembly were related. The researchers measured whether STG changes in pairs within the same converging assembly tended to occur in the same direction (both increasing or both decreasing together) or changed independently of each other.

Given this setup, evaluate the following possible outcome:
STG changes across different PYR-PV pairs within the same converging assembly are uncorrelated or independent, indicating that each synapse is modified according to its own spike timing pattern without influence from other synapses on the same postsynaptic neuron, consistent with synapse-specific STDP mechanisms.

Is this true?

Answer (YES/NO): NO